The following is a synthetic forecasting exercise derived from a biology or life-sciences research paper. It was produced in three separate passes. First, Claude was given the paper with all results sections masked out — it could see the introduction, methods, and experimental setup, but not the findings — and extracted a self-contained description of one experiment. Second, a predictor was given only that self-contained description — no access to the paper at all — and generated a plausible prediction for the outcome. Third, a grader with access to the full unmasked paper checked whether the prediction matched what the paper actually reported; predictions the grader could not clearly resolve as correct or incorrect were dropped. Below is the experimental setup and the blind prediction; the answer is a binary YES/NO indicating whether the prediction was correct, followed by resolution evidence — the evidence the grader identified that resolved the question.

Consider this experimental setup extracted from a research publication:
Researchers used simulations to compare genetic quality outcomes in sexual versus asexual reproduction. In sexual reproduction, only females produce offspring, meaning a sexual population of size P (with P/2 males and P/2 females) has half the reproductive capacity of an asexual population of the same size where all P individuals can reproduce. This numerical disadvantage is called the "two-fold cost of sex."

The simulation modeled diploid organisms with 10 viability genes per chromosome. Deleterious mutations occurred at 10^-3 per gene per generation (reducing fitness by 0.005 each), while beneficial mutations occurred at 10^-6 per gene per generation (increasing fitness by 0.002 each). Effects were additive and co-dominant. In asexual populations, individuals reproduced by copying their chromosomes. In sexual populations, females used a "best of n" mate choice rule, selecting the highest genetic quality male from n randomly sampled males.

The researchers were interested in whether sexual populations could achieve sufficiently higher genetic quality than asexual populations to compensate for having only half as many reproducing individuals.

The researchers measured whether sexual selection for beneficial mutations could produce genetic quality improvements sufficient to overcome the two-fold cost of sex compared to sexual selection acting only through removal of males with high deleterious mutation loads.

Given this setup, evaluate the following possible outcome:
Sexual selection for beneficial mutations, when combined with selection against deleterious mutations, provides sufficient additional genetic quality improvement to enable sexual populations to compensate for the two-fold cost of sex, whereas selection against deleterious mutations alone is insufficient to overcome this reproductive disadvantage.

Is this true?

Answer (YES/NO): NO